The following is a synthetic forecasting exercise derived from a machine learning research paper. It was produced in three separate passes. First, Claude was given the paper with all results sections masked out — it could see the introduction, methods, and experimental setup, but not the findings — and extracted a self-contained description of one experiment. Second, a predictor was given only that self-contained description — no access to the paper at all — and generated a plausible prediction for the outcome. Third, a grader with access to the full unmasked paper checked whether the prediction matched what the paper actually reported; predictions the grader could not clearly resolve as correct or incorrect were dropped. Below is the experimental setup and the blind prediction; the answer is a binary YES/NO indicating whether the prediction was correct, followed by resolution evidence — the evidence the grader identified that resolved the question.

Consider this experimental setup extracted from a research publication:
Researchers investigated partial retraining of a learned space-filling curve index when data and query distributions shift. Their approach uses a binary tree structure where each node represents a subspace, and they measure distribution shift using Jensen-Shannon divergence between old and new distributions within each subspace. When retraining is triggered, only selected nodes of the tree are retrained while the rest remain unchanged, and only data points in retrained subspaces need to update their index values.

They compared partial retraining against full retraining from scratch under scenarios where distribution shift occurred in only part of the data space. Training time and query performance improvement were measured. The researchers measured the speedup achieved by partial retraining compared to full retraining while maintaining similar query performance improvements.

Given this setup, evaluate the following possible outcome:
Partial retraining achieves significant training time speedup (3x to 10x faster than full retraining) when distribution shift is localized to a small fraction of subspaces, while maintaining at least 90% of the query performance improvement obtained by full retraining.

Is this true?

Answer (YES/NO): YES